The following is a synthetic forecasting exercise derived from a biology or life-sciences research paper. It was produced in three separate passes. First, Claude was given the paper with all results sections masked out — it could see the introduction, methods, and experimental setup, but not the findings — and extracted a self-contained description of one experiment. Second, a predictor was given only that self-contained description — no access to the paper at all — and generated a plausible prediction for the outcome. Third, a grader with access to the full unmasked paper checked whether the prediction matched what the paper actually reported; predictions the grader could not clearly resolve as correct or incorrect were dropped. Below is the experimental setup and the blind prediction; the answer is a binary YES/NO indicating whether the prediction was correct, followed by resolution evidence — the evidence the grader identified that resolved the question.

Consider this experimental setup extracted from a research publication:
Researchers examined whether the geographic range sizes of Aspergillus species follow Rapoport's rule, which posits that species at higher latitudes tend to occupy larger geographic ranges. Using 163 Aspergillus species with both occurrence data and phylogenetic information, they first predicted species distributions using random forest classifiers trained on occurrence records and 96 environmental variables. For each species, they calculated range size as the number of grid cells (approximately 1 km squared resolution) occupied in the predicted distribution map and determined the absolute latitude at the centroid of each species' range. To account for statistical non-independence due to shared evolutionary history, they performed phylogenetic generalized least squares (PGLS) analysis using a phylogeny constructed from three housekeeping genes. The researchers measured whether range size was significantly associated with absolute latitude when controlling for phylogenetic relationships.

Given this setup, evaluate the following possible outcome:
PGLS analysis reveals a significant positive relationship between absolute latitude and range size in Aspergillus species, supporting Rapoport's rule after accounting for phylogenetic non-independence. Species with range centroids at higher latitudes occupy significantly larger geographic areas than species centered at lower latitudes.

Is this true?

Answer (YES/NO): NO